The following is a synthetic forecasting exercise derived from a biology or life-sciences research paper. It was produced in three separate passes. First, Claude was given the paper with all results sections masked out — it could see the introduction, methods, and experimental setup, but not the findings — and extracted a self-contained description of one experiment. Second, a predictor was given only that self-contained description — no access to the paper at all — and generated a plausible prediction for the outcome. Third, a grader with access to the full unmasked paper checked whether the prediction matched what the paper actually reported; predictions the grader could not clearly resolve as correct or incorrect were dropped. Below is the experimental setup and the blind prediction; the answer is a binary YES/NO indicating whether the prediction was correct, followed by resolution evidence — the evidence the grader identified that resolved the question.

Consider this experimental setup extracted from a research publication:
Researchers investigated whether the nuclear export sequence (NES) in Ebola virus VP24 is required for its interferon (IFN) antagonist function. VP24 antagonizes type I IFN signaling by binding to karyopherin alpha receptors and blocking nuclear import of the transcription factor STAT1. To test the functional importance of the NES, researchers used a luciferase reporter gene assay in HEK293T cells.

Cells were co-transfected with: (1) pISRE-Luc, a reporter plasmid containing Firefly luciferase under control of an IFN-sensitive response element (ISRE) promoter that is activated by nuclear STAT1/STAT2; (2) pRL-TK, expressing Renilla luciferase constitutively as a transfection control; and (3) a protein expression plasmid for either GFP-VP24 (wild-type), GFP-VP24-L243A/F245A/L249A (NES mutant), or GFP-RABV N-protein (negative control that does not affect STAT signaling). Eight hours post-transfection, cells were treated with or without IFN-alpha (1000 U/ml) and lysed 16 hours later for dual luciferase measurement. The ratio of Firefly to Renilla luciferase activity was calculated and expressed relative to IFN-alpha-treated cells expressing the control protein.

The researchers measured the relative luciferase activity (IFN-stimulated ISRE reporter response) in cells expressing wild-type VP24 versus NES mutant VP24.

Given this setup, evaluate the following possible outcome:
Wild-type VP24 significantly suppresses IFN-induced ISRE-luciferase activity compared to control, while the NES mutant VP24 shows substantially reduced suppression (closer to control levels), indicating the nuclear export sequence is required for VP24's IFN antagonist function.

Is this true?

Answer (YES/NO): NO